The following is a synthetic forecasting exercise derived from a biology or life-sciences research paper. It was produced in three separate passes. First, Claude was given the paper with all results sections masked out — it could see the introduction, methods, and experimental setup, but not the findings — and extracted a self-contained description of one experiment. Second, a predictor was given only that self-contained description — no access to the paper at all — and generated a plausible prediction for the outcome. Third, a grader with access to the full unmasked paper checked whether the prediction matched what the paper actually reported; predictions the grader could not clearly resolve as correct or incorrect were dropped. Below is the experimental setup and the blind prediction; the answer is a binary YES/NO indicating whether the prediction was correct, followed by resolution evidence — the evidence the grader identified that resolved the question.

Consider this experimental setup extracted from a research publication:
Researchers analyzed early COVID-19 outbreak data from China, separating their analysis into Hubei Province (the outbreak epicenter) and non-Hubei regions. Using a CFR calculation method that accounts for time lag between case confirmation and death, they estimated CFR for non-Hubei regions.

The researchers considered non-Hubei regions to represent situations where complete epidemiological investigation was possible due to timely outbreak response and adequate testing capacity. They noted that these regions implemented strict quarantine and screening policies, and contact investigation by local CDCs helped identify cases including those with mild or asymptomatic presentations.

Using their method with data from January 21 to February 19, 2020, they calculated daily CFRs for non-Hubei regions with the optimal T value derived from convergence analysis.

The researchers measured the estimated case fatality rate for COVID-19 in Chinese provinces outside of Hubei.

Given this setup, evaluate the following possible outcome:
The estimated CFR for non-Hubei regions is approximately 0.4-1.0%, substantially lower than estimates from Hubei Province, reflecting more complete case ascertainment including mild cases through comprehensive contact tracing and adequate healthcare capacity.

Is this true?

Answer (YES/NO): YES